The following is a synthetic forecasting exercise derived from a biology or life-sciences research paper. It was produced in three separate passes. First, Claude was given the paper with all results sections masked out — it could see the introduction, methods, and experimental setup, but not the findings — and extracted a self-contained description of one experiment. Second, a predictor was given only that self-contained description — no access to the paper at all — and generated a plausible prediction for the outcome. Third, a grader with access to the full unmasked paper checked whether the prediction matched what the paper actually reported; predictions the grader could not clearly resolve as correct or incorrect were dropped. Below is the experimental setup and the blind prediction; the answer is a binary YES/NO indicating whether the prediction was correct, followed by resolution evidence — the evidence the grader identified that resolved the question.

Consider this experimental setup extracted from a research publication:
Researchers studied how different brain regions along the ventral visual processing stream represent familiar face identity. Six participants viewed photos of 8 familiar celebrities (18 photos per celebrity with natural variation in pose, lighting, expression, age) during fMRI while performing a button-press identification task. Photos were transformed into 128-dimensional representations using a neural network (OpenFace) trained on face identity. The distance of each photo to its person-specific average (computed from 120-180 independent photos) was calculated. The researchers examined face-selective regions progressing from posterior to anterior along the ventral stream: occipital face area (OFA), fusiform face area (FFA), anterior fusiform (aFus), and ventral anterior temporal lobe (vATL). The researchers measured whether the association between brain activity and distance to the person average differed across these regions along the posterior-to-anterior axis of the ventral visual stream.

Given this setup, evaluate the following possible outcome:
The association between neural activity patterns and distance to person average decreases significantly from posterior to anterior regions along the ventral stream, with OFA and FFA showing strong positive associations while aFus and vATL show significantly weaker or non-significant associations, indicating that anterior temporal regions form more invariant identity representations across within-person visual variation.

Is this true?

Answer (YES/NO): NO